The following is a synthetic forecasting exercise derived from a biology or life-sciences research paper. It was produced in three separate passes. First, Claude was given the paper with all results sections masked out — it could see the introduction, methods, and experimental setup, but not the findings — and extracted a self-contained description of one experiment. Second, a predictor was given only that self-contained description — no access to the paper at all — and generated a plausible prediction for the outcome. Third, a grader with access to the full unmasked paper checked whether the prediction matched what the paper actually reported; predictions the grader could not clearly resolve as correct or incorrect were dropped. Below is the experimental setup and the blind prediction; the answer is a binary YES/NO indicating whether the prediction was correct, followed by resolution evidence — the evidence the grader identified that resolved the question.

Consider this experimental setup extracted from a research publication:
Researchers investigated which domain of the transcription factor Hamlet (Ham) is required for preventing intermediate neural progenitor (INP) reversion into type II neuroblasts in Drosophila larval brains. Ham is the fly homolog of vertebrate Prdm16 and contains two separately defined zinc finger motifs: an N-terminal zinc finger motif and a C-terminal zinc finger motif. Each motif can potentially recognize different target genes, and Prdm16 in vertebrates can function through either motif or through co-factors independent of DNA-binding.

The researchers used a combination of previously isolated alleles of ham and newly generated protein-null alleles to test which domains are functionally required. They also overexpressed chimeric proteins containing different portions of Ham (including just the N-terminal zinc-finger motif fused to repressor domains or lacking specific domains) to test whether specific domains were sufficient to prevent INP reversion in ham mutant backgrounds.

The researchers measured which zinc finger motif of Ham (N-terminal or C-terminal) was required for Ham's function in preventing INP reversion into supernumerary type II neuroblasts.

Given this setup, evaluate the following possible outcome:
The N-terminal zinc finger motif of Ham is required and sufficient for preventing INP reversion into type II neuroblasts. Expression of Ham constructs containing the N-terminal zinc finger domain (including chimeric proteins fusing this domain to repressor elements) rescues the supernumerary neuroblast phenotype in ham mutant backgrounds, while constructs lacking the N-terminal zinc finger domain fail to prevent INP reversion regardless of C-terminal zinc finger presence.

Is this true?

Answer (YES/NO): YES